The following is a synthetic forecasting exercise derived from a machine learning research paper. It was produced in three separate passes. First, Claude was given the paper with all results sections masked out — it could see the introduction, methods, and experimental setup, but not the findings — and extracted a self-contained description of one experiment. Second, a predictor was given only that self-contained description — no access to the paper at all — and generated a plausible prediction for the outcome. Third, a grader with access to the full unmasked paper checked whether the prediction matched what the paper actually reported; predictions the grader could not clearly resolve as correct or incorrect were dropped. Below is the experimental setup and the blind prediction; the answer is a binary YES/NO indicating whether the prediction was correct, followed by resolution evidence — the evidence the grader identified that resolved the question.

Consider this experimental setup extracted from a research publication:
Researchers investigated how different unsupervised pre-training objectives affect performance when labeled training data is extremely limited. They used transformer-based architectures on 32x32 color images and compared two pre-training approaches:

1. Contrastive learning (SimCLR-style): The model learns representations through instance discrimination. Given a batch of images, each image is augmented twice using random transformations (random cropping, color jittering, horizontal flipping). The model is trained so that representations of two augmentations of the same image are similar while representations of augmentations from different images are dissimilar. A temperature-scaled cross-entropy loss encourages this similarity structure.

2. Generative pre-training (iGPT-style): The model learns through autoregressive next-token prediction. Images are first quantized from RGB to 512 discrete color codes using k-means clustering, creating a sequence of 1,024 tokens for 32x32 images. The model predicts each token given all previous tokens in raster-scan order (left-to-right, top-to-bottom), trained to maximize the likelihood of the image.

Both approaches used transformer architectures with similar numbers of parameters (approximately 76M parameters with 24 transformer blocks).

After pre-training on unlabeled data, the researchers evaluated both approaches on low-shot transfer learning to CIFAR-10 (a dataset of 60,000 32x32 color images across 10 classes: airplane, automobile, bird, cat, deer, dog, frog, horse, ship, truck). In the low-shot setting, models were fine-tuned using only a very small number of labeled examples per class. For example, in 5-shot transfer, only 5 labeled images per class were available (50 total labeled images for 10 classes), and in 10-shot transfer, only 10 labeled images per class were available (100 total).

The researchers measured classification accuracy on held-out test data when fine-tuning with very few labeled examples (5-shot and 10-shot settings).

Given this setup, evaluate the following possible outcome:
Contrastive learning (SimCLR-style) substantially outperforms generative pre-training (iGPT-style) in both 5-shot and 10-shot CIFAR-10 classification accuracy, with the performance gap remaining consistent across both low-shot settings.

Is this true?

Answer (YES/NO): NO